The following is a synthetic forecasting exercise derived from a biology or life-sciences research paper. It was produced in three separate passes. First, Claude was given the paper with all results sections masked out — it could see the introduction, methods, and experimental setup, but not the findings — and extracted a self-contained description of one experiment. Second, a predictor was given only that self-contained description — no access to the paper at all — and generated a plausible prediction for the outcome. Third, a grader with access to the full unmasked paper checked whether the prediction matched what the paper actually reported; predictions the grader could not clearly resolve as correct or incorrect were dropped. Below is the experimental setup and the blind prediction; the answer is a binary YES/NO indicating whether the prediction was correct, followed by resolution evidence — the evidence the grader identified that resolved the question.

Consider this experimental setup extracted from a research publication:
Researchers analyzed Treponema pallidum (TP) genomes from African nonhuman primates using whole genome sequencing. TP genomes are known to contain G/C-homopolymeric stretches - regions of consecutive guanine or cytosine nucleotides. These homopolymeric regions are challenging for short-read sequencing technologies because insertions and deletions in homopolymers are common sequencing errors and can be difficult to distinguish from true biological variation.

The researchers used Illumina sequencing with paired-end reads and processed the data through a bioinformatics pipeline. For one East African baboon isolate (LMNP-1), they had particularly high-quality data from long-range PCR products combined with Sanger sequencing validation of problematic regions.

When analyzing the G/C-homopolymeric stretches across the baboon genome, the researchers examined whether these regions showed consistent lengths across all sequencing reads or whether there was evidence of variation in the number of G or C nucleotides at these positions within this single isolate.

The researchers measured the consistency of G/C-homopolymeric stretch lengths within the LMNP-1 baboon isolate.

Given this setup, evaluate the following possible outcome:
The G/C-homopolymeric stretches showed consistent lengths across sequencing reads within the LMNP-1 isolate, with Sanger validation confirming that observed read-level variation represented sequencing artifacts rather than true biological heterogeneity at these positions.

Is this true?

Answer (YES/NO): NO